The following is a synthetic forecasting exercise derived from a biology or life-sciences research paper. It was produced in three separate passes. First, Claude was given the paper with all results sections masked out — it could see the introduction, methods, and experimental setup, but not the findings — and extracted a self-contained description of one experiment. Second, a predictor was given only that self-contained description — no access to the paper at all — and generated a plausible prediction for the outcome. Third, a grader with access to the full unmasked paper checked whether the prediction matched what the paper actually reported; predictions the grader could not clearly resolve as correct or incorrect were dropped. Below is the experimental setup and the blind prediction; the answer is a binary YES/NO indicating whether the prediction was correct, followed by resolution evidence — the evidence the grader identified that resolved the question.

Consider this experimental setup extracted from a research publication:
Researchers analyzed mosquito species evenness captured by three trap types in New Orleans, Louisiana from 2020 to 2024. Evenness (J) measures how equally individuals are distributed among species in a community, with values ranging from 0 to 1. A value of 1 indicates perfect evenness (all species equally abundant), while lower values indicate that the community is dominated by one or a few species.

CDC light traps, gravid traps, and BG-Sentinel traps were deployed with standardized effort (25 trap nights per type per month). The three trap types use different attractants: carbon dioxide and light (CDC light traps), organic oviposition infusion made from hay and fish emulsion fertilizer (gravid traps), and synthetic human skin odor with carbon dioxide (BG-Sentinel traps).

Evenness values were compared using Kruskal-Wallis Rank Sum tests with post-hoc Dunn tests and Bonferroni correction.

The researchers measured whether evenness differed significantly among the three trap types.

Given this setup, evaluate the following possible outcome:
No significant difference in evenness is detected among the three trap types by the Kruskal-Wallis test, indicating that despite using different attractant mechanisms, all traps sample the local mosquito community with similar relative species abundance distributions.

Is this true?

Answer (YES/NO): NO